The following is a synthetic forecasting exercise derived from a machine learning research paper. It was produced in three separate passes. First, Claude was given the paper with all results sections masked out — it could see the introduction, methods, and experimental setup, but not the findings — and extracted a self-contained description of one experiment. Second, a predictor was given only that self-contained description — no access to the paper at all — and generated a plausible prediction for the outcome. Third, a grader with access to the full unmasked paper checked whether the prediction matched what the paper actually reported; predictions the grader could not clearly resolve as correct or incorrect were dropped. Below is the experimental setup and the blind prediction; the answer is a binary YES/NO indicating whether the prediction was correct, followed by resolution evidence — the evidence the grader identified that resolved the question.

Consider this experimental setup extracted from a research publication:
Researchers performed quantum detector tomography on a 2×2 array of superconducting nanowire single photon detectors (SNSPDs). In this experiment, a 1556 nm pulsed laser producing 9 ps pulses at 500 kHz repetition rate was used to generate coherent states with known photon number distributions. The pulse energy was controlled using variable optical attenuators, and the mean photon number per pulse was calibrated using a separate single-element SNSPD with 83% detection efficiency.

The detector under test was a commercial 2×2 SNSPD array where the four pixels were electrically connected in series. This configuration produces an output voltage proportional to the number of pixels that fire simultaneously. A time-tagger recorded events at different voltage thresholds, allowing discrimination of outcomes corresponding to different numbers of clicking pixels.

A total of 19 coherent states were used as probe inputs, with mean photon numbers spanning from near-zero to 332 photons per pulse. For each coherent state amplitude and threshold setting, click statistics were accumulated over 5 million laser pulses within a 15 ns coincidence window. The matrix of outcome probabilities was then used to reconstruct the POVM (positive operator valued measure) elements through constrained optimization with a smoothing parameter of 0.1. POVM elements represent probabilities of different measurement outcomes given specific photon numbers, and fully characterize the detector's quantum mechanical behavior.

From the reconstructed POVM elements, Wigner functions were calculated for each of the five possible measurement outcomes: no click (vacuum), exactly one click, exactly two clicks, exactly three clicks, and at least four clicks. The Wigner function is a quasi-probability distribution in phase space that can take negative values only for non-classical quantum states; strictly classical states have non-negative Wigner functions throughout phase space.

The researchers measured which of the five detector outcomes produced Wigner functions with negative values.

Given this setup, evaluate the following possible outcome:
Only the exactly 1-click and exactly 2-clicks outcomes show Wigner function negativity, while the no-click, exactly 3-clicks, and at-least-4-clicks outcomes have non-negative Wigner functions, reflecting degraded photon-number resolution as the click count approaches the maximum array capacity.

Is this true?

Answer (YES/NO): NO